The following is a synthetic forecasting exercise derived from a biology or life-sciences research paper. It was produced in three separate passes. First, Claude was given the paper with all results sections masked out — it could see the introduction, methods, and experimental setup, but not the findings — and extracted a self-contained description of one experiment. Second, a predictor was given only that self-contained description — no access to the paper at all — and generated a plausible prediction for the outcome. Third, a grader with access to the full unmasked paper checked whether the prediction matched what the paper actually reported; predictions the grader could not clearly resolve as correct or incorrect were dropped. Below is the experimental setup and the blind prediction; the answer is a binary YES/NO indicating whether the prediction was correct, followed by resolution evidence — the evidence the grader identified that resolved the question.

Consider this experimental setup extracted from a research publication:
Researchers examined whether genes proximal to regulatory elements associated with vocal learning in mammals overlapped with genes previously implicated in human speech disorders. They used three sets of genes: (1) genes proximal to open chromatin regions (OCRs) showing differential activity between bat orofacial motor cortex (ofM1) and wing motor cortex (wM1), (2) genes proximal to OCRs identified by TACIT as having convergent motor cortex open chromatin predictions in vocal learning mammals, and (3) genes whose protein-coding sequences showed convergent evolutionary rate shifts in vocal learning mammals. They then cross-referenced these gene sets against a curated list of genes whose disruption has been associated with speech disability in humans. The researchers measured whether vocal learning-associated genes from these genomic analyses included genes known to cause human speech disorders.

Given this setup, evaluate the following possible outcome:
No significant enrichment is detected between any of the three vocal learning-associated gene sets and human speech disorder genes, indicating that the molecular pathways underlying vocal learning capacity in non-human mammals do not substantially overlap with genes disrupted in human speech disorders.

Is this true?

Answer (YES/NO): NO